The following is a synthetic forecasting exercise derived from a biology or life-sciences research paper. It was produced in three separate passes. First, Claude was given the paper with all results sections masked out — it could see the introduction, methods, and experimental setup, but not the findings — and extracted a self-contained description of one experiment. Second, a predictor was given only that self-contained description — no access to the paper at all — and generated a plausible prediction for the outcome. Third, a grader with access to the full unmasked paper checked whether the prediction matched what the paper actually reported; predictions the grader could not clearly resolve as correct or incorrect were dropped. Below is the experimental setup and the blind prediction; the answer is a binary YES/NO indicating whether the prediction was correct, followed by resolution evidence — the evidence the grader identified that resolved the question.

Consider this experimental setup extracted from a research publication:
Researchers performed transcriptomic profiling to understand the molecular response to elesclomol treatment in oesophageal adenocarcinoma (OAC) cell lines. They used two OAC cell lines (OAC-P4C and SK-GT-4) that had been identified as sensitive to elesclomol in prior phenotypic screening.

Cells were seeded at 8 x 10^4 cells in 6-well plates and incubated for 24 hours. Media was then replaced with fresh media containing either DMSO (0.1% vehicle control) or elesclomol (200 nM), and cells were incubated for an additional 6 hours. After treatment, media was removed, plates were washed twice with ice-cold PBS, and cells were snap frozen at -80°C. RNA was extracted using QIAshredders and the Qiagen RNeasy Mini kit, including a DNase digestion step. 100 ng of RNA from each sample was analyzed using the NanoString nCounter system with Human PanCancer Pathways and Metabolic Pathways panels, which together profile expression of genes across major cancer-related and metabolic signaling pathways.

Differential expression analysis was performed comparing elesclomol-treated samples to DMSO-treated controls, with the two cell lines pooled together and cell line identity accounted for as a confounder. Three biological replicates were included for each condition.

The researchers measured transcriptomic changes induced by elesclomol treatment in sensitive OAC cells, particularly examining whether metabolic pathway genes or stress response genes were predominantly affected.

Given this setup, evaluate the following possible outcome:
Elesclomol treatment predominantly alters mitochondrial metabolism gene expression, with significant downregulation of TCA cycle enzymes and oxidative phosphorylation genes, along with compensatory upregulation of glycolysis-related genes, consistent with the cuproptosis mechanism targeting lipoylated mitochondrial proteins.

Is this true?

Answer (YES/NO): NO